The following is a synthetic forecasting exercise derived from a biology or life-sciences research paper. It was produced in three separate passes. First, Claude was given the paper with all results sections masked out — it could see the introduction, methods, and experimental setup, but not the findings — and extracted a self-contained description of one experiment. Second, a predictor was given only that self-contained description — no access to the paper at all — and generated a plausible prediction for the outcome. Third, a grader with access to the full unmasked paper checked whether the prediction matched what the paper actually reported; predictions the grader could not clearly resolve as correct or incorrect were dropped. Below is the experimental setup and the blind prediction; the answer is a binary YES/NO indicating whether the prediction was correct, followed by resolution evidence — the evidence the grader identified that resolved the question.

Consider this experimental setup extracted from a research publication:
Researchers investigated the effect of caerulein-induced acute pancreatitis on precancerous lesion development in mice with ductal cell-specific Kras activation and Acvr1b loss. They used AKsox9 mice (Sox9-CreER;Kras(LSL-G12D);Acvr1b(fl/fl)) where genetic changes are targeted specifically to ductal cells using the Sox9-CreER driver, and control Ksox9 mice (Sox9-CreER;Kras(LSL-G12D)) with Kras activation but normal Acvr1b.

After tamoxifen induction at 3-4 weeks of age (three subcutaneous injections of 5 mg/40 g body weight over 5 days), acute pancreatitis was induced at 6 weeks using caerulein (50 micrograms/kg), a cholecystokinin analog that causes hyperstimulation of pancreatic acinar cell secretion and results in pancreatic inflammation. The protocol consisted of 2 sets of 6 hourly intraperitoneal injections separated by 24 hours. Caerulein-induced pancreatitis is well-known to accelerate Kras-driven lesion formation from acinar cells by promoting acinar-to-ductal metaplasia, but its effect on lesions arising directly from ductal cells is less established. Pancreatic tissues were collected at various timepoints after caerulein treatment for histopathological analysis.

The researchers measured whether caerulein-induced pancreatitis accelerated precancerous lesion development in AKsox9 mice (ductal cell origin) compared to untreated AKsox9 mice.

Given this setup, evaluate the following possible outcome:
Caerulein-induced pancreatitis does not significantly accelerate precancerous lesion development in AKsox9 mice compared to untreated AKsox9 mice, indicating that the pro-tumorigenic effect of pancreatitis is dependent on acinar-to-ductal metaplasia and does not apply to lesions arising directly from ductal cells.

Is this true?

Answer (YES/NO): YES